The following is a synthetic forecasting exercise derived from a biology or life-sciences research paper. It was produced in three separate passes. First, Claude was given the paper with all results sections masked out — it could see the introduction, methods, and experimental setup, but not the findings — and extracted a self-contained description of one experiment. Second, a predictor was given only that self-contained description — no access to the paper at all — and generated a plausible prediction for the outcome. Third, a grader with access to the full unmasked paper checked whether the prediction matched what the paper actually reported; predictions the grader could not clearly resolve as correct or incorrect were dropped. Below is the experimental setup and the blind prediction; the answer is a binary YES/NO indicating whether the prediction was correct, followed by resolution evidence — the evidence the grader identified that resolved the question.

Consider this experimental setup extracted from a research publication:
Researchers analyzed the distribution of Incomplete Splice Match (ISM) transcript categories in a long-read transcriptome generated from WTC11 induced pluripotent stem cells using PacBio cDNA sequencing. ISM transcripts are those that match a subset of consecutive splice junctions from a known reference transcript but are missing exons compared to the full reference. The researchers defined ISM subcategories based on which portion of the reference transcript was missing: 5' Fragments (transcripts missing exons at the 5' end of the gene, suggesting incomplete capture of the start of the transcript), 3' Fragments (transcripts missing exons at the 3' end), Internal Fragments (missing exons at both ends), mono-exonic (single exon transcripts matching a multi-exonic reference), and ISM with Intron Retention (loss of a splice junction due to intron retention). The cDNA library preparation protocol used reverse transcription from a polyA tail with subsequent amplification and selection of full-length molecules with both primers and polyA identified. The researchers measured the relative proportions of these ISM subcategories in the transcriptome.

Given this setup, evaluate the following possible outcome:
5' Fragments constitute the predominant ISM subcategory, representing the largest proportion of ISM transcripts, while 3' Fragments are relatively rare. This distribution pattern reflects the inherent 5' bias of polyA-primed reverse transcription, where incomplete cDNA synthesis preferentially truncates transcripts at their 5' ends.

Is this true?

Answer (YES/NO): YES